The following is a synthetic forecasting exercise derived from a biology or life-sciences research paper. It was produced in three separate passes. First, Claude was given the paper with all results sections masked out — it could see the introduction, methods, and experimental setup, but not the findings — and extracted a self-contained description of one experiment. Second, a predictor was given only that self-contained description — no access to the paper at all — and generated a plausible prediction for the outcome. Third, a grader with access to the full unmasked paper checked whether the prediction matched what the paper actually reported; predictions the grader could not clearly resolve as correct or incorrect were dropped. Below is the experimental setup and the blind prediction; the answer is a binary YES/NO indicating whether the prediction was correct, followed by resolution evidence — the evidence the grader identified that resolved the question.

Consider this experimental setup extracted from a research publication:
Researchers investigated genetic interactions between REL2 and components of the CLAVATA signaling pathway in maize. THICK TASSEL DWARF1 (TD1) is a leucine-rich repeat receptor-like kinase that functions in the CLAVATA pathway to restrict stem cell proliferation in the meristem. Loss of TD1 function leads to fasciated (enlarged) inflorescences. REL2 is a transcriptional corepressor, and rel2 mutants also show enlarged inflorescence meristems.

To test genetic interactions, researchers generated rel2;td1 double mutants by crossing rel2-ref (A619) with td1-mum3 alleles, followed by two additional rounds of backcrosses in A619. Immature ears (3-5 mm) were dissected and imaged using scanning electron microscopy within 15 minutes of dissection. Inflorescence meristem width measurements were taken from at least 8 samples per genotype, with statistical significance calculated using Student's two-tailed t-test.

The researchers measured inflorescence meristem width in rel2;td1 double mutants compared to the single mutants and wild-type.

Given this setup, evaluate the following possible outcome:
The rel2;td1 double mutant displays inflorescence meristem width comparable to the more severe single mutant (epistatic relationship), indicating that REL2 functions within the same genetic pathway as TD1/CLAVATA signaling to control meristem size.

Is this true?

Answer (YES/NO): YES